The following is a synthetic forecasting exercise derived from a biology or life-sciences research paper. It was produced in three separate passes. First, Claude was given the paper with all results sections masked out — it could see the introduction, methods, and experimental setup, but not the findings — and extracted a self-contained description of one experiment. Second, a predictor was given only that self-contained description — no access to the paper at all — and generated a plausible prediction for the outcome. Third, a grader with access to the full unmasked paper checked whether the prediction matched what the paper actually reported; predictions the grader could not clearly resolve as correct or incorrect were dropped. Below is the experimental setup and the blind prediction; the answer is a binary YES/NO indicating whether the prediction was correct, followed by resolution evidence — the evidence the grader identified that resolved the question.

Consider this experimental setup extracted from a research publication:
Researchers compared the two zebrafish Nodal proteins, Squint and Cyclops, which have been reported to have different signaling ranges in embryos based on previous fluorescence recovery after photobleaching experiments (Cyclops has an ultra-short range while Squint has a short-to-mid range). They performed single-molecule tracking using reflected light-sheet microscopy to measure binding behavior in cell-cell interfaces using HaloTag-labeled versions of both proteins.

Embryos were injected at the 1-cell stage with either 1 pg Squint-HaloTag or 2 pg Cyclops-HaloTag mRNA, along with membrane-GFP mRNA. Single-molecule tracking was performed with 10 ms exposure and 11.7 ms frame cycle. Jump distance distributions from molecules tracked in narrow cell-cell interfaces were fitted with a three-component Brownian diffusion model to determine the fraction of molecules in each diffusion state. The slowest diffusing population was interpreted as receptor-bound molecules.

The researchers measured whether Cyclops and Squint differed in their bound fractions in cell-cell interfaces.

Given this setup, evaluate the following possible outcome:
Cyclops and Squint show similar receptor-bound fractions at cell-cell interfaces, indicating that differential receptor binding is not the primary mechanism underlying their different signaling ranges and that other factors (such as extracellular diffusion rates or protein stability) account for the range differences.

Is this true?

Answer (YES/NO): NO